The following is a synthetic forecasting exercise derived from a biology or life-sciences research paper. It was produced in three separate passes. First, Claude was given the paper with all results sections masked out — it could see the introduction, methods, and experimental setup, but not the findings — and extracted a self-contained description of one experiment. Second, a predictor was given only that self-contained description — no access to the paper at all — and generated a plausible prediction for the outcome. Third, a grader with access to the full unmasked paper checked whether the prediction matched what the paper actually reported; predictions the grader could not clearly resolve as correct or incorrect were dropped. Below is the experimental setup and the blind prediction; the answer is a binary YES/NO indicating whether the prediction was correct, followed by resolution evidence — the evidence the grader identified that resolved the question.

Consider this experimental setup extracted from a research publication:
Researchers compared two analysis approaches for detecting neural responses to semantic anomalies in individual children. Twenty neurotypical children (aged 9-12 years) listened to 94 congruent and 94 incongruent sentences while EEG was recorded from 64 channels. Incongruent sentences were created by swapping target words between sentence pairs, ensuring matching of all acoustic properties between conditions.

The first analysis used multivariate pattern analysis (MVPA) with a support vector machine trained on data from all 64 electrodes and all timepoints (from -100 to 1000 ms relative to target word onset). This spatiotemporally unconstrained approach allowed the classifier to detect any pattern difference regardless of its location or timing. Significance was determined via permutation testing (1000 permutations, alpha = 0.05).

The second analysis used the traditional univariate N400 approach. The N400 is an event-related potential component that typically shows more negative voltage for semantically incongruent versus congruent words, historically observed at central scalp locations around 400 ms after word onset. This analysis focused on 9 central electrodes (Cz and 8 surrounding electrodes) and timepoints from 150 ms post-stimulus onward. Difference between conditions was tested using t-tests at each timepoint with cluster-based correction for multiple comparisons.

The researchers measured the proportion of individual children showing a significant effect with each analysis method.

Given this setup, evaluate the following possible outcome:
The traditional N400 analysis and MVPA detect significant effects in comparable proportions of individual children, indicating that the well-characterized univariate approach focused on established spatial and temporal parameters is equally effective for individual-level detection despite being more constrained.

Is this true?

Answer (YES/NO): NO